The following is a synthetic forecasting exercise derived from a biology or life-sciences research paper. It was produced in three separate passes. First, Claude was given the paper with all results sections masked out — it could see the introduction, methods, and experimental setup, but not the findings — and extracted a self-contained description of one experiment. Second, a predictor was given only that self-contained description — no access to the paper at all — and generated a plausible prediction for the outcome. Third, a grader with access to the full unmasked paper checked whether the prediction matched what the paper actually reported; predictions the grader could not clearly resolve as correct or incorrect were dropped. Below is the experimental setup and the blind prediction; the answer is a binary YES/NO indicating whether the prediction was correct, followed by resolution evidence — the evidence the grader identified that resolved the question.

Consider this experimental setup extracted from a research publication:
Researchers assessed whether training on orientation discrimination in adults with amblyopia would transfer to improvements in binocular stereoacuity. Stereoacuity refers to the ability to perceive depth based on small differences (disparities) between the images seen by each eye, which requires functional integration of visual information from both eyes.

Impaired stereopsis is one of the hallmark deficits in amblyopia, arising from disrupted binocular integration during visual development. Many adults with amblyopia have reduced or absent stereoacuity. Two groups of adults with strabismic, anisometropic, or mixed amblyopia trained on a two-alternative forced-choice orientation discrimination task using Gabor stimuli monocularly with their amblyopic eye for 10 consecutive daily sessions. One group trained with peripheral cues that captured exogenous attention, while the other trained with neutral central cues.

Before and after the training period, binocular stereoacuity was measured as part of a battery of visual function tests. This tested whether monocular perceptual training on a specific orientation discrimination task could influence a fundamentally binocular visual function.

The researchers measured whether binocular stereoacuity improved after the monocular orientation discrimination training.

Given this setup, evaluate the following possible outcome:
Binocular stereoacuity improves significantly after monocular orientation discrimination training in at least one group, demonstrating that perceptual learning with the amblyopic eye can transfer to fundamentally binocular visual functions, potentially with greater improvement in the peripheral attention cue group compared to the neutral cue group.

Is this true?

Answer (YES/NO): YES